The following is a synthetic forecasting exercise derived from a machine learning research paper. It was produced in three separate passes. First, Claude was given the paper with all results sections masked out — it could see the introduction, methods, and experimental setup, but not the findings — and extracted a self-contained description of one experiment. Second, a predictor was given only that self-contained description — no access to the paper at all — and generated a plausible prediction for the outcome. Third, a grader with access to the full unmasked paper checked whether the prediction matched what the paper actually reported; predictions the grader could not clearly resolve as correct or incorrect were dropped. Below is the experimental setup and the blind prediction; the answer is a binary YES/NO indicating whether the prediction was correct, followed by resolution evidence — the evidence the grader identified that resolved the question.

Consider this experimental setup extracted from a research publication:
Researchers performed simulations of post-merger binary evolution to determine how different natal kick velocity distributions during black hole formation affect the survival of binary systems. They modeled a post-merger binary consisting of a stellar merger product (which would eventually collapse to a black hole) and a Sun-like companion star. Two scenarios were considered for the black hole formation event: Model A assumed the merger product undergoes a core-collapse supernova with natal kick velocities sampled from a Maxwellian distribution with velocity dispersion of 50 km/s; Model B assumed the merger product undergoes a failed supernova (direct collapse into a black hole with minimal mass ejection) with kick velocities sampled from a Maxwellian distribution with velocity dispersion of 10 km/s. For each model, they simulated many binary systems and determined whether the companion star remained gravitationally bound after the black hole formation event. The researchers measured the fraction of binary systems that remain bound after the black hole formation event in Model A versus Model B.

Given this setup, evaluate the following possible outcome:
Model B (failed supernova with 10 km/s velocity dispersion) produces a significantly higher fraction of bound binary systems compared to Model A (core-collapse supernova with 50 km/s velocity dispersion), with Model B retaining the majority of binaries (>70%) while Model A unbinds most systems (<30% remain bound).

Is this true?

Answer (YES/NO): NO